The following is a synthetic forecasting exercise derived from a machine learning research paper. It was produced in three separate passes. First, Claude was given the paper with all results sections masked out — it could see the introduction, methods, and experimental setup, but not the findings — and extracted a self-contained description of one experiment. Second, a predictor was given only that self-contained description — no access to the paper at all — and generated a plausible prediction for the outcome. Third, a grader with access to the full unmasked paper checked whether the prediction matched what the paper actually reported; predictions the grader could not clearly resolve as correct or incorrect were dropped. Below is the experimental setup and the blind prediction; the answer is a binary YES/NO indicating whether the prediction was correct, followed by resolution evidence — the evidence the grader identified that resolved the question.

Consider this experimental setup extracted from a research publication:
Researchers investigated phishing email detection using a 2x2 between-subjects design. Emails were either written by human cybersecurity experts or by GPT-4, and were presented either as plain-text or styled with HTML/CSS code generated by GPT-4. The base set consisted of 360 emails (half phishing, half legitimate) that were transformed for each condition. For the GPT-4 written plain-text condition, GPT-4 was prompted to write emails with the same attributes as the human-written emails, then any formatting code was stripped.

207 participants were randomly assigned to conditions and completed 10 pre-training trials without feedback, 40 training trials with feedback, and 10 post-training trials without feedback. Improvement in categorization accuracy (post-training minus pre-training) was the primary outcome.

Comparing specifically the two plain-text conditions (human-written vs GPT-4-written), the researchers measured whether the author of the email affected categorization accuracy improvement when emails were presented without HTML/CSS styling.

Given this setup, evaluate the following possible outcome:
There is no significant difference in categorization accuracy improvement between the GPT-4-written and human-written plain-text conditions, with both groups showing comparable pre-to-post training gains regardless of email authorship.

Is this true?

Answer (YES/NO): YES